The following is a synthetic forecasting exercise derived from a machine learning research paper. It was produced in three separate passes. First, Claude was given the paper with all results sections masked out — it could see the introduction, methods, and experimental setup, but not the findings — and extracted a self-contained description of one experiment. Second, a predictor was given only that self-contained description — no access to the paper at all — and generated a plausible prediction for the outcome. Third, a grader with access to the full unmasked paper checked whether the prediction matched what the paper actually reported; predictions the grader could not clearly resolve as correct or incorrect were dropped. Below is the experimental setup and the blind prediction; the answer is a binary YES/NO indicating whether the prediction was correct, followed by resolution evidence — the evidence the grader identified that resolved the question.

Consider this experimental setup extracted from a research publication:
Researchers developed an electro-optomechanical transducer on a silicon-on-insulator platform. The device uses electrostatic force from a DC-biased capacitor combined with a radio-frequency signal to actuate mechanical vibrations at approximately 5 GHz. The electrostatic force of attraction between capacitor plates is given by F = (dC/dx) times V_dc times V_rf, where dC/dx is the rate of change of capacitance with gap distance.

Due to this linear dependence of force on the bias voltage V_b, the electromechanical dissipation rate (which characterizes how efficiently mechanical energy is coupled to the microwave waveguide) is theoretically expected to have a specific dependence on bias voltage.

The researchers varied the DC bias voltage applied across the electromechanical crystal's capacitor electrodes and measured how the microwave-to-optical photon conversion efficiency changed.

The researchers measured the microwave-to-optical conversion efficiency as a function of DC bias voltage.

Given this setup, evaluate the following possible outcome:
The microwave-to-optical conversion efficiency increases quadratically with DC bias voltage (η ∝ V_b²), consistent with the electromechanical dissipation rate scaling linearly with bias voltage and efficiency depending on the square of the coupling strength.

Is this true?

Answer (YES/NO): YES